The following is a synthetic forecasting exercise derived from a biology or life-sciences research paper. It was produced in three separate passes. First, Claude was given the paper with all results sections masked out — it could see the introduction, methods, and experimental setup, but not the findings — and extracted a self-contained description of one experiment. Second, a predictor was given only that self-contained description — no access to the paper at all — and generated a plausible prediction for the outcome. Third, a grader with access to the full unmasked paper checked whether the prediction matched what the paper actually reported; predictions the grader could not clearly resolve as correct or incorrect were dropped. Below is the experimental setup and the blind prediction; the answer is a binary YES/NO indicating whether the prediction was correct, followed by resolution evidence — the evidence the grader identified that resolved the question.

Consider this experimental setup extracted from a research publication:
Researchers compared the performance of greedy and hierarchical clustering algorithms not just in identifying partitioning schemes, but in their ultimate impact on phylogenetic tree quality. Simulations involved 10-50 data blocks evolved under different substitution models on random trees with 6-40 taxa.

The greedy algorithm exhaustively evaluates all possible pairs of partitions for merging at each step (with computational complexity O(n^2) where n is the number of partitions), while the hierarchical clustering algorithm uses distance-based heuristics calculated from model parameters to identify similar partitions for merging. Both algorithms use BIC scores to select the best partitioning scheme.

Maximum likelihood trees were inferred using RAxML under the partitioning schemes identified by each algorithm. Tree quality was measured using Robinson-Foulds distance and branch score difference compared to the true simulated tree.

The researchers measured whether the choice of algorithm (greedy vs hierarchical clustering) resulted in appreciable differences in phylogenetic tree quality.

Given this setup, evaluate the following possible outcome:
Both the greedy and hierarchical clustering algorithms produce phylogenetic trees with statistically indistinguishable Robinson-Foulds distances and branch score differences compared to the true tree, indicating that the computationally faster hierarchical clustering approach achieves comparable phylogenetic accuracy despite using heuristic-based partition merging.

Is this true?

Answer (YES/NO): YES